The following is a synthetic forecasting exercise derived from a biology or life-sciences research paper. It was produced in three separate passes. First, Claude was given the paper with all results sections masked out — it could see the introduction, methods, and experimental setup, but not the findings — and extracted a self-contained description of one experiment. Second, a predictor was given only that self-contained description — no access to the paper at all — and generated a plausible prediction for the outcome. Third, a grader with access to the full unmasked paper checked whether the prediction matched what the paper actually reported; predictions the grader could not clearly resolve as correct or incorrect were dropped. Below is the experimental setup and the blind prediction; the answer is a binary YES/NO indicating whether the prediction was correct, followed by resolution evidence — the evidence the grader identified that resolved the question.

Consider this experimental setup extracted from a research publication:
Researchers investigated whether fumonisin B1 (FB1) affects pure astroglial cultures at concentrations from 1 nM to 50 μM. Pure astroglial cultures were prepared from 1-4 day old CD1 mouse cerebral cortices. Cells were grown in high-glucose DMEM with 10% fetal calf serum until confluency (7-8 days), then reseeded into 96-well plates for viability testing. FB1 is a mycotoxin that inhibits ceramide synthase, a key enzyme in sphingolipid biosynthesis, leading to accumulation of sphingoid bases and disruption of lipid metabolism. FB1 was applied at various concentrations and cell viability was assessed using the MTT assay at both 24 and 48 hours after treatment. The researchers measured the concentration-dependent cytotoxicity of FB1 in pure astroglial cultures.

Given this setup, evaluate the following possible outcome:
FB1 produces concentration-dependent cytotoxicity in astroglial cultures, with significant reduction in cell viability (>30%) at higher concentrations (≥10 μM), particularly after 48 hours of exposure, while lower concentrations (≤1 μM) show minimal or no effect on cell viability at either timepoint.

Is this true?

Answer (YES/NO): NO